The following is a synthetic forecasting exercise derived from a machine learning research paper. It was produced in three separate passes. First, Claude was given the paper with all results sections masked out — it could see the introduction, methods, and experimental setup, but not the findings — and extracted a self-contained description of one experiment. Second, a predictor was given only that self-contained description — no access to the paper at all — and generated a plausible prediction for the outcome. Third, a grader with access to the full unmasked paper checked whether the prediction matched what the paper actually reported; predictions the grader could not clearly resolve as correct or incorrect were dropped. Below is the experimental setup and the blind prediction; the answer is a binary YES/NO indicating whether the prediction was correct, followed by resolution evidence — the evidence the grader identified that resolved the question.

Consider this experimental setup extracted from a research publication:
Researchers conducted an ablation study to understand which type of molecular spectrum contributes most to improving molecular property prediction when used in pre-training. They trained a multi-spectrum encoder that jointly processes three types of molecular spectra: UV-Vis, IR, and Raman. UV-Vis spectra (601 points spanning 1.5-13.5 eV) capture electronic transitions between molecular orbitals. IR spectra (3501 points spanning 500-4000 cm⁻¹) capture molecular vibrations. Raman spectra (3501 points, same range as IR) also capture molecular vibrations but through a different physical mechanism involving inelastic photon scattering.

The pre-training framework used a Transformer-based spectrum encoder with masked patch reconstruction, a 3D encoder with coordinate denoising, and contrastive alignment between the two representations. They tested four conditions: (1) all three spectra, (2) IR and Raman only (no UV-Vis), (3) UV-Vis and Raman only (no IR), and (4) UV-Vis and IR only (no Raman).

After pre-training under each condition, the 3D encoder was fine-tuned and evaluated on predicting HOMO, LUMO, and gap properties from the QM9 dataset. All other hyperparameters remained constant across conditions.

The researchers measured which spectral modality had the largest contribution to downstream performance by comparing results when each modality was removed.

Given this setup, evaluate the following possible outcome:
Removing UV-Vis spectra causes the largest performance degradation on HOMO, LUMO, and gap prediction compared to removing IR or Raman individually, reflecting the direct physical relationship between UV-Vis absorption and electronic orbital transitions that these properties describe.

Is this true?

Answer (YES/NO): NO